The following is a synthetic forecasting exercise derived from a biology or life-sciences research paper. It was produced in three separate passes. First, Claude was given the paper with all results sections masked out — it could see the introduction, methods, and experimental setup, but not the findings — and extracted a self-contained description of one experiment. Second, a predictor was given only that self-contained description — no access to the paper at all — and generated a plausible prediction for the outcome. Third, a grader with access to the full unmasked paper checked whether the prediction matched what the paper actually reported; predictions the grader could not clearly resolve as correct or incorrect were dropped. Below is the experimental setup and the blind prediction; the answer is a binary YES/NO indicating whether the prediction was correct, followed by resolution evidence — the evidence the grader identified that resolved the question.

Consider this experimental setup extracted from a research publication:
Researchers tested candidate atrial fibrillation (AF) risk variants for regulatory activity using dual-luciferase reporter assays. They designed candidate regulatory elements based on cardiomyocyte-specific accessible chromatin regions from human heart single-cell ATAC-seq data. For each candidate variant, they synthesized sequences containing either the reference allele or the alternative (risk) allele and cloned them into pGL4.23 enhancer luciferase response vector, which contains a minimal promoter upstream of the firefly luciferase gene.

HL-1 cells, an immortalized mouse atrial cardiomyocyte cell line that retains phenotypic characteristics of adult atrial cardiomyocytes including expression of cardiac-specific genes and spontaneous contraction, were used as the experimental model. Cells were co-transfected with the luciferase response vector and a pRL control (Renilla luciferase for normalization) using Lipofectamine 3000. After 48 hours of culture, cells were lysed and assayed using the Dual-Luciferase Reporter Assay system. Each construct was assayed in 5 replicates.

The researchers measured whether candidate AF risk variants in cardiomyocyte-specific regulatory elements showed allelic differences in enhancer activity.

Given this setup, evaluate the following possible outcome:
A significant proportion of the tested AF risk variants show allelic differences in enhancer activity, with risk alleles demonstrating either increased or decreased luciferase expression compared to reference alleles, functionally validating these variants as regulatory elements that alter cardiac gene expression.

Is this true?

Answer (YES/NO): YES